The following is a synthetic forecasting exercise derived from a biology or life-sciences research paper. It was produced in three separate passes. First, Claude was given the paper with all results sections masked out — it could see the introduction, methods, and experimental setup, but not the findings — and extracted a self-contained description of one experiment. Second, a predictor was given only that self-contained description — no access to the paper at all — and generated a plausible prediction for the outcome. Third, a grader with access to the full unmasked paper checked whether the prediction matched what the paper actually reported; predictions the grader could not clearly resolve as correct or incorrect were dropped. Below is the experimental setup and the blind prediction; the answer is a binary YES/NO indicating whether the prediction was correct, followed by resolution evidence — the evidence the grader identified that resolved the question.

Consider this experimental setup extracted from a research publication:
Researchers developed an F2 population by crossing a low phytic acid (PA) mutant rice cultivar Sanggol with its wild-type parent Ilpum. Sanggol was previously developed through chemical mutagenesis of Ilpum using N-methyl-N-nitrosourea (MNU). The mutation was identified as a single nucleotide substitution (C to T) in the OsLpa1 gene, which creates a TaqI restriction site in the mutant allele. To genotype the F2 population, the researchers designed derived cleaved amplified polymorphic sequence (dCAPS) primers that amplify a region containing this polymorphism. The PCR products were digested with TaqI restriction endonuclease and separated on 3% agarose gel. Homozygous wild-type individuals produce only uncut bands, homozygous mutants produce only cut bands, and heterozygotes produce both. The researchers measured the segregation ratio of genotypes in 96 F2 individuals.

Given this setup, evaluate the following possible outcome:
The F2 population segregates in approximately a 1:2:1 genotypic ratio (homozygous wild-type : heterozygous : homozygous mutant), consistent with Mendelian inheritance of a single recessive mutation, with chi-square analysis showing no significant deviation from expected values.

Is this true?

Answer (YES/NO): YES